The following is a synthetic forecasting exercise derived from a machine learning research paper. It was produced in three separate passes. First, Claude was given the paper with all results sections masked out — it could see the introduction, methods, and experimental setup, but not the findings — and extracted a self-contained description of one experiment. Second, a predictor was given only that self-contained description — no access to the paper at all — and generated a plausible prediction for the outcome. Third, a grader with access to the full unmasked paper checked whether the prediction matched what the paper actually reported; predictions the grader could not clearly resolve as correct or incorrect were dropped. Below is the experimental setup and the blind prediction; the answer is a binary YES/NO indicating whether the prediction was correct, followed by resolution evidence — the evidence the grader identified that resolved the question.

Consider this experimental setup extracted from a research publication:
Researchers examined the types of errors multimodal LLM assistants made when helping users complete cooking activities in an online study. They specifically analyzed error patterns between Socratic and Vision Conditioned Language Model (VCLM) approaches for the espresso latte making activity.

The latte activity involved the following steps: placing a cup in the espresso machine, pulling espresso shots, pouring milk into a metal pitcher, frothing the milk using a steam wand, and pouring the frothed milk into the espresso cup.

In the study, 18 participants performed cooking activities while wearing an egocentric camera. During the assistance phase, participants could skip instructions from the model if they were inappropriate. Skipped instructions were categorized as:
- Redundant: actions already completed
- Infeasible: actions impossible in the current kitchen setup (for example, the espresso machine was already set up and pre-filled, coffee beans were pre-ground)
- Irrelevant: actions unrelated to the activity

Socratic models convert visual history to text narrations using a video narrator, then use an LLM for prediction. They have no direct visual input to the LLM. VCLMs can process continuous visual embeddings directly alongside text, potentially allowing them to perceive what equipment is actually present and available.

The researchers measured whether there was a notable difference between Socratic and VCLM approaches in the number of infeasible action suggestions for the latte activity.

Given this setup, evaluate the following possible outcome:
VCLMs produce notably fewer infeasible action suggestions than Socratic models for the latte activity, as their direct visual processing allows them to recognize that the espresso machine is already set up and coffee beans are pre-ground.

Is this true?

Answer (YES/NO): YES